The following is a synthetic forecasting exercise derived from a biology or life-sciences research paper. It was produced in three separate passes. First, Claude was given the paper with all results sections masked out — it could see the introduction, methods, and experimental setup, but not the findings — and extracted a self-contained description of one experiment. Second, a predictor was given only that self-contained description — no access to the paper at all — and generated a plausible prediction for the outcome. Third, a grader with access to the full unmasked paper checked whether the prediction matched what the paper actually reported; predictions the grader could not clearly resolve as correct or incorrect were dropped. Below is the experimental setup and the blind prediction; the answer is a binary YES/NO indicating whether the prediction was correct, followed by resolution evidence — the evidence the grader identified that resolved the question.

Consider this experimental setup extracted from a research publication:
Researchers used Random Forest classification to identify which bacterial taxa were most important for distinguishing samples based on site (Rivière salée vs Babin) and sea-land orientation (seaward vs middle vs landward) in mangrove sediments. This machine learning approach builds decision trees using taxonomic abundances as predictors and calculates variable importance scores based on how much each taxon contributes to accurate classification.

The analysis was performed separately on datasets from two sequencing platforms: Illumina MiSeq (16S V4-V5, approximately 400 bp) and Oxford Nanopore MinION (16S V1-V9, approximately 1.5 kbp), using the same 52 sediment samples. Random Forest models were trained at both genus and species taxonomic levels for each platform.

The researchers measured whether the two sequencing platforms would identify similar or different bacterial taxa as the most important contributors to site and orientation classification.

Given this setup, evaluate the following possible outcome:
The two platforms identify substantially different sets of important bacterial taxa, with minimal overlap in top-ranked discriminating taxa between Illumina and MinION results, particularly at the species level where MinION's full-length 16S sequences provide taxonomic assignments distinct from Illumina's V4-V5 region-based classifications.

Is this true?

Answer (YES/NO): NO